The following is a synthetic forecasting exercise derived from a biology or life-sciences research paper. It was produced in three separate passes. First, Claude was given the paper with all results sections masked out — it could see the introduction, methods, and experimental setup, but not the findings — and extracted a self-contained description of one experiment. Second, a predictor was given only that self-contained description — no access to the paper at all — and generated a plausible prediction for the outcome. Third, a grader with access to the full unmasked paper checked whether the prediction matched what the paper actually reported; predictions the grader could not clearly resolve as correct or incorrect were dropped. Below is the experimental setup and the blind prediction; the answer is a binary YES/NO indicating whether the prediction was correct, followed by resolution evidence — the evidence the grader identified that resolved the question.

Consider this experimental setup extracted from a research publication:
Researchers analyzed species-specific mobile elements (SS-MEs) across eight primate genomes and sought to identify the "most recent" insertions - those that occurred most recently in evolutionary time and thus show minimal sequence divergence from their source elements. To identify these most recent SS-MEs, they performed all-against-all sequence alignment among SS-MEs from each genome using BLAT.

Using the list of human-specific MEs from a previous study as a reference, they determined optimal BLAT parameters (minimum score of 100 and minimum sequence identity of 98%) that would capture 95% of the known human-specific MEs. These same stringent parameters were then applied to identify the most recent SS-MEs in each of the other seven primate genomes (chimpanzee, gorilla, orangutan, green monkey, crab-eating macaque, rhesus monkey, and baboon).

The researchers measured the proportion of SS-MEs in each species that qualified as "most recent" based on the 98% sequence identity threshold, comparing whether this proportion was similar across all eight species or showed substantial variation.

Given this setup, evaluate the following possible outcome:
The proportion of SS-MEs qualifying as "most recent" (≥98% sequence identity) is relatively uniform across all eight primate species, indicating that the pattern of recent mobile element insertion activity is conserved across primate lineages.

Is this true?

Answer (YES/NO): NO